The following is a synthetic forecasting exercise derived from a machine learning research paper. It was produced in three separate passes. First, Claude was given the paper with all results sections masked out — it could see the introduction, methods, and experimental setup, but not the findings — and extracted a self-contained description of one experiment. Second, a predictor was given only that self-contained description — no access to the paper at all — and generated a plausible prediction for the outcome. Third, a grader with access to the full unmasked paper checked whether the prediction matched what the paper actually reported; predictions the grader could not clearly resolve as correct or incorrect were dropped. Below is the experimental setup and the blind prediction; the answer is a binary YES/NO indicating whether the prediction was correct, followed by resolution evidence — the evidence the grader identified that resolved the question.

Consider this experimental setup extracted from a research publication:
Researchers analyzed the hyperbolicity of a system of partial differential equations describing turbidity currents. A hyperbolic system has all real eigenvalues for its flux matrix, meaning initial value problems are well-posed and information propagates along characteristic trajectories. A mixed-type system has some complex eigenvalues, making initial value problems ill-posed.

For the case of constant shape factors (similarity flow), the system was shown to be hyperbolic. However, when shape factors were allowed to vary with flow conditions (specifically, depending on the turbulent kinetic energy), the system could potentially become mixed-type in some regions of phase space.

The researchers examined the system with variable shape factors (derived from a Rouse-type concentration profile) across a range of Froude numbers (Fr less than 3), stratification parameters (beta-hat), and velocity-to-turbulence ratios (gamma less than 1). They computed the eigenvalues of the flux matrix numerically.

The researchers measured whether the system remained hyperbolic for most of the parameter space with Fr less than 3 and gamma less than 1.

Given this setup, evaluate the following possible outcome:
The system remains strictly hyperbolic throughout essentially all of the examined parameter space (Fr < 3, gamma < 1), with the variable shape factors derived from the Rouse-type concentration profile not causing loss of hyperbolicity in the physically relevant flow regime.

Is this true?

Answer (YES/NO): NO